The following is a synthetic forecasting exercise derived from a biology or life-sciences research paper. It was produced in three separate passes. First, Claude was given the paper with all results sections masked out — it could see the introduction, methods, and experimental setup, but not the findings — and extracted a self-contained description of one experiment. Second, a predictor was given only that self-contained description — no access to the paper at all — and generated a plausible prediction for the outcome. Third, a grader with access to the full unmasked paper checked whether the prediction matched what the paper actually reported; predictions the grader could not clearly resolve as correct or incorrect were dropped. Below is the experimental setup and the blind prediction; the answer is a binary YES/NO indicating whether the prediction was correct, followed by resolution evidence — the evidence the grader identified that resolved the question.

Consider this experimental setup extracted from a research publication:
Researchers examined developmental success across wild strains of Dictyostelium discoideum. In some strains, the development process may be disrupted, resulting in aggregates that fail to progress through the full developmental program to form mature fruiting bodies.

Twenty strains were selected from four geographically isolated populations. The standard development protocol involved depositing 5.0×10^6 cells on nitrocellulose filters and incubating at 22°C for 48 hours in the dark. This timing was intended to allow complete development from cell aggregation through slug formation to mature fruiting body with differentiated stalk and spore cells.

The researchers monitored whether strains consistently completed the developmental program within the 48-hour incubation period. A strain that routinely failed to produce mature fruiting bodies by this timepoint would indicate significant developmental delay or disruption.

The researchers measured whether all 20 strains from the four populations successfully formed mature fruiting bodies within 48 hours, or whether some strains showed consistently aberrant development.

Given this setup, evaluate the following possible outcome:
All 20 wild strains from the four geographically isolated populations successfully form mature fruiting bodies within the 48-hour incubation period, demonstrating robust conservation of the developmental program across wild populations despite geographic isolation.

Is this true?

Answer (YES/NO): NO